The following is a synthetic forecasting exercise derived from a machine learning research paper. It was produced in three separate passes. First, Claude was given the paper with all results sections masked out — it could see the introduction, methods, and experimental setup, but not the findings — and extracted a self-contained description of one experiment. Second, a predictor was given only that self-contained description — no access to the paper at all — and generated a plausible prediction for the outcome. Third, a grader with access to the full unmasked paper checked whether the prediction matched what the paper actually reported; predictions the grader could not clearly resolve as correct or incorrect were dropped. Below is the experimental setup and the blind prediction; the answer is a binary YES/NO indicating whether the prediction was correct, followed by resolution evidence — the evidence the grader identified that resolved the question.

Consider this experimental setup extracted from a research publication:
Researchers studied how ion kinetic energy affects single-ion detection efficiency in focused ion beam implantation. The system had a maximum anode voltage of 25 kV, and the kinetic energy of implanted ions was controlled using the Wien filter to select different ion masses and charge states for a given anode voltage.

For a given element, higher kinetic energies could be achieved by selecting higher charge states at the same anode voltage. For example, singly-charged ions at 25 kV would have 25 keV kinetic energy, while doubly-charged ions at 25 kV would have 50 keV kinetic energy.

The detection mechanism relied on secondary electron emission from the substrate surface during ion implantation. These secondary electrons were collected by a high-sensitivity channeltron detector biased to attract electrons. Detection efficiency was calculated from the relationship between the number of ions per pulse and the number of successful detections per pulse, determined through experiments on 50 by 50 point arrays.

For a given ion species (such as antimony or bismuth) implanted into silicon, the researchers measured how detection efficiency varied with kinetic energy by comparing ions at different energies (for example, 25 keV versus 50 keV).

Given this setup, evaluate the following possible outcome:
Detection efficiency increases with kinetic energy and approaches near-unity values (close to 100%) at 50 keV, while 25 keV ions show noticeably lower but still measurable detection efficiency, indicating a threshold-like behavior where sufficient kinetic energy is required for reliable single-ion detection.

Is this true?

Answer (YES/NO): NO